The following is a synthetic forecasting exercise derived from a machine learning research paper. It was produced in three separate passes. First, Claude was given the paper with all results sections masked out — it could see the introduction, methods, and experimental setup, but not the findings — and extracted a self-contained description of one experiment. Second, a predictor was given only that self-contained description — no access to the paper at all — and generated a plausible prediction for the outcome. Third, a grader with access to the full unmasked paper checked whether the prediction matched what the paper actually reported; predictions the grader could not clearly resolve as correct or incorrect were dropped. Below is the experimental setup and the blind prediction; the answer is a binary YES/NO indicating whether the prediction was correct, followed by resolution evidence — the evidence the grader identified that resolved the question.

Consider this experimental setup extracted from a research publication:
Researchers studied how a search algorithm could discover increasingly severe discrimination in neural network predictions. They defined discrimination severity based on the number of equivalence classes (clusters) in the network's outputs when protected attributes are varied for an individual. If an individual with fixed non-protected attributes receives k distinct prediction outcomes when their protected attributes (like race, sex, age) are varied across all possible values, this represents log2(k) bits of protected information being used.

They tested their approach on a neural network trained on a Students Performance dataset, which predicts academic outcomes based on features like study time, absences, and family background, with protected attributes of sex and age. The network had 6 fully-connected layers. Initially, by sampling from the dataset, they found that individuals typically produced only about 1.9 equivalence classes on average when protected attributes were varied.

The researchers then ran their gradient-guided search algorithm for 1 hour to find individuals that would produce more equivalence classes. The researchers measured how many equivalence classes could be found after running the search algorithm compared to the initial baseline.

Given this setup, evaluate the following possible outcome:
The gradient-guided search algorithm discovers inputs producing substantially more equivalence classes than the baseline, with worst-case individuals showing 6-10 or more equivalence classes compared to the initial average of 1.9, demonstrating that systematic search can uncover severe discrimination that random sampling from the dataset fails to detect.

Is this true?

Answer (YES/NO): YES